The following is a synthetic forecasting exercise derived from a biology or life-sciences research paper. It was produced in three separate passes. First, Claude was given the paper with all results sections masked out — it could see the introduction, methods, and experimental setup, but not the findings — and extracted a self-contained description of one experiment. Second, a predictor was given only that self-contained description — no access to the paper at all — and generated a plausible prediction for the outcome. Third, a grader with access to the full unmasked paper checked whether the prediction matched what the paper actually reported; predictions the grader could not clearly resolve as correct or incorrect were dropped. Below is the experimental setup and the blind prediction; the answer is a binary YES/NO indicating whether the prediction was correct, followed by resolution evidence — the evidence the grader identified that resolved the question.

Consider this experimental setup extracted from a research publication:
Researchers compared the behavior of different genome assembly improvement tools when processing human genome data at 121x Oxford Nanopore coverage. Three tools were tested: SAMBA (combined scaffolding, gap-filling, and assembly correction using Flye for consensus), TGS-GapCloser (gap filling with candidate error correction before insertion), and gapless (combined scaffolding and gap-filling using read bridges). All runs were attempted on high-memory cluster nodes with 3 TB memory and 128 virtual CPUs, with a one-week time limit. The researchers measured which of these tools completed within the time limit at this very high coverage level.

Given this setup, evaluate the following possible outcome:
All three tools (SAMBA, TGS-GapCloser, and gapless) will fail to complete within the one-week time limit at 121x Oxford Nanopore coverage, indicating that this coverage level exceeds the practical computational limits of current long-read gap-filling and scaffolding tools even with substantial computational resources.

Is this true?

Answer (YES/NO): NO